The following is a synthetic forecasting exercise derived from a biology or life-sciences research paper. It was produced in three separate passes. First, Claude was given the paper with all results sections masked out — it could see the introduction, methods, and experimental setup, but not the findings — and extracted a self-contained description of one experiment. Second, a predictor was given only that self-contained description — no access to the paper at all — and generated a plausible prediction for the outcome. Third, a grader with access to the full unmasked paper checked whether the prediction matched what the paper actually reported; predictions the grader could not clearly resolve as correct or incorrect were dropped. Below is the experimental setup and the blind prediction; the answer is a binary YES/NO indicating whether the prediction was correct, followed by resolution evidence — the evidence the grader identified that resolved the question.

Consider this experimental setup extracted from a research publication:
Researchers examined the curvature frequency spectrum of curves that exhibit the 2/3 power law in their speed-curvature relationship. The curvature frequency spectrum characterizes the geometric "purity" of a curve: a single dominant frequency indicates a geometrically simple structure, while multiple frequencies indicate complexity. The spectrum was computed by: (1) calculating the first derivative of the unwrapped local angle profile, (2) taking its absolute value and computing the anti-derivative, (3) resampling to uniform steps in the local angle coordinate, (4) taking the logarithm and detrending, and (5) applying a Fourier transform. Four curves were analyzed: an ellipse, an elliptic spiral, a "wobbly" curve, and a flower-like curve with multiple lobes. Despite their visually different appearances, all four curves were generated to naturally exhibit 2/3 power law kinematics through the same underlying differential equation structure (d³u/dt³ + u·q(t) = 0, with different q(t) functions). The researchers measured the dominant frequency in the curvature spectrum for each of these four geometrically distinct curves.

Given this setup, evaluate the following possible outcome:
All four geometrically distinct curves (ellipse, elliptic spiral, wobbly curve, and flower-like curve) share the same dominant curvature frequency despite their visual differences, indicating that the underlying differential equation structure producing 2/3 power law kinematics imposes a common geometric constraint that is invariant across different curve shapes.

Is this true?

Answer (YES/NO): YES